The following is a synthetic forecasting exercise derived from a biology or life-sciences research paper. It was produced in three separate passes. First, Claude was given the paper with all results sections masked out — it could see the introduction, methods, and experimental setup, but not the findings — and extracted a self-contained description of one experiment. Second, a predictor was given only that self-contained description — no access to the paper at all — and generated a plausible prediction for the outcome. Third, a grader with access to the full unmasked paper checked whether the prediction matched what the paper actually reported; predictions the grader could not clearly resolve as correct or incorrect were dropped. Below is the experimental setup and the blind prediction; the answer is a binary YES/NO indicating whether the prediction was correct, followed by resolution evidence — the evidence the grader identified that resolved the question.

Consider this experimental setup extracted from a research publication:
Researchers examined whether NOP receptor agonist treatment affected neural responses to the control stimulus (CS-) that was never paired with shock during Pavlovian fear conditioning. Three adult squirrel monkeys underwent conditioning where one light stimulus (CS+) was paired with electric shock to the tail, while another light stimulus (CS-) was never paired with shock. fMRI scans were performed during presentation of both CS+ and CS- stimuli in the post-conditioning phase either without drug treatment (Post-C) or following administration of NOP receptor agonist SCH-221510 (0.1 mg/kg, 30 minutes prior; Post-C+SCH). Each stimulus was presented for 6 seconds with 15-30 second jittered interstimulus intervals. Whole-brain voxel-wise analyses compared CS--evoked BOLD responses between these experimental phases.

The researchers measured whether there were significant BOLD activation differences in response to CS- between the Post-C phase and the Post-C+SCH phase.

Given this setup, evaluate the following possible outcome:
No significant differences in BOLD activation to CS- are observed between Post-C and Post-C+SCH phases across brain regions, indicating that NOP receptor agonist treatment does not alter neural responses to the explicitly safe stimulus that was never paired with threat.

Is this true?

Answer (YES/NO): NO